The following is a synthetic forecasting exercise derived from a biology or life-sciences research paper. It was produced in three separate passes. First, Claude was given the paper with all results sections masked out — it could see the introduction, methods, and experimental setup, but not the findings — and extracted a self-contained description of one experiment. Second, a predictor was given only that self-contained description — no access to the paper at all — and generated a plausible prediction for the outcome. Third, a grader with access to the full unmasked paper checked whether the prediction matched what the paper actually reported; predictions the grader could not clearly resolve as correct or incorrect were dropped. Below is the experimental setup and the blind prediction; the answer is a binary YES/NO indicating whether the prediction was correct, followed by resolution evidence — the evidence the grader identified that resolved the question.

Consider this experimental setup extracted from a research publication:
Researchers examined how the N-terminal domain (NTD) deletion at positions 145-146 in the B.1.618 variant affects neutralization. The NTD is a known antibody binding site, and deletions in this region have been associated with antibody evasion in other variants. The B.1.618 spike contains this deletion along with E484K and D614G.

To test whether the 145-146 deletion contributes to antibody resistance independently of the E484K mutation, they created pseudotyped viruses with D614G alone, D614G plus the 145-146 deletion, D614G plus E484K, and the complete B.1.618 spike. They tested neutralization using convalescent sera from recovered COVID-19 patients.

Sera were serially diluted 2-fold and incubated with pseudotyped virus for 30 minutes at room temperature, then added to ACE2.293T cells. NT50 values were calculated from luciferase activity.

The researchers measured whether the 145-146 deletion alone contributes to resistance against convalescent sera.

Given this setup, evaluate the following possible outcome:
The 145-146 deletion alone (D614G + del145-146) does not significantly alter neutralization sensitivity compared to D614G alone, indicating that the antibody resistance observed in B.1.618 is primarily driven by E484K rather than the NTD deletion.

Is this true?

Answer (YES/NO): YES